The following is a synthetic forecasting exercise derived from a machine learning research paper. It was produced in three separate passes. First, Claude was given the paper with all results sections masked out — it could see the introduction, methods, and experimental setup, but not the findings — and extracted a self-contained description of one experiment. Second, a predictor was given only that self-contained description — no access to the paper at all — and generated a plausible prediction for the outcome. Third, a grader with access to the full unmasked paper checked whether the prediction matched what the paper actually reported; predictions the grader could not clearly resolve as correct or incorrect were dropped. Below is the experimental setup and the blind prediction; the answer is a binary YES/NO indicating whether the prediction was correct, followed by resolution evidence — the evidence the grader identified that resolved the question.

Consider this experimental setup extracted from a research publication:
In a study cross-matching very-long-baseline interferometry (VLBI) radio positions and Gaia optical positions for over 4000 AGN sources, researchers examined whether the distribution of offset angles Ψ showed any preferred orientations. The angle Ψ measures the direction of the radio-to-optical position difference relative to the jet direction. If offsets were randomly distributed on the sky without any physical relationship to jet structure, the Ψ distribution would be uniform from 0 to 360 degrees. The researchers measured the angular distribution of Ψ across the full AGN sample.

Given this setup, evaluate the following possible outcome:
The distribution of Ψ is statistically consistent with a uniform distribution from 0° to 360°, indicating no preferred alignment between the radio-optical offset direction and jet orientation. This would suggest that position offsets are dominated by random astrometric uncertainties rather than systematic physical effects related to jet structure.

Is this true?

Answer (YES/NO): NO